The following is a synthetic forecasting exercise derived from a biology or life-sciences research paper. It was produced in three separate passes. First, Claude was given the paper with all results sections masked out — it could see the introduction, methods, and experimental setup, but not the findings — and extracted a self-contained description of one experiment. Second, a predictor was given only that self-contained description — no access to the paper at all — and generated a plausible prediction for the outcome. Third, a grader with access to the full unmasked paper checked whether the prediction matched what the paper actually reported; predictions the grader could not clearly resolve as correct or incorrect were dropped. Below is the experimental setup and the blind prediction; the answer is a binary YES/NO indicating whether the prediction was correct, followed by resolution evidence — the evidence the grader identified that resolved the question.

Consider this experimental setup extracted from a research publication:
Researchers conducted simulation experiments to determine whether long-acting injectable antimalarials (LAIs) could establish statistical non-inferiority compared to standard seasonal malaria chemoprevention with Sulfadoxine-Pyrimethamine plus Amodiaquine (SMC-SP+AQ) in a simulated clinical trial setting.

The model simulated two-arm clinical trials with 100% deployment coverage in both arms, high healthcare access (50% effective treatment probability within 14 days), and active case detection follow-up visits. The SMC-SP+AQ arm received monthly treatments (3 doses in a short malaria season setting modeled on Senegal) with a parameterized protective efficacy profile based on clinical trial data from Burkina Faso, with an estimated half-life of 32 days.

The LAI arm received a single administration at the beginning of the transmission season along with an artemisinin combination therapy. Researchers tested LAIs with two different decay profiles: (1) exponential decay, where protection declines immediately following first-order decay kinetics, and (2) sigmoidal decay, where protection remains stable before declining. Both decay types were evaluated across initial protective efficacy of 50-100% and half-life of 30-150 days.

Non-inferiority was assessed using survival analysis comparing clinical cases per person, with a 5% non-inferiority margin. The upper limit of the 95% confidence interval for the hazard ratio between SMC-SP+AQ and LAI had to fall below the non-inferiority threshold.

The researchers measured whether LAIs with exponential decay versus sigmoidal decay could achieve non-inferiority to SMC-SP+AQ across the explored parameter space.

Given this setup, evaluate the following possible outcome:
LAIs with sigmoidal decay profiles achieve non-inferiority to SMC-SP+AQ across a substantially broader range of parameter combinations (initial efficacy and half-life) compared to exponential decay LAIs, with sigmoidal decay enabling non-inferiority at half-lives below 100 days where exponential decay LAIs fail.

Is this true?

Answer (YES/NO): YES